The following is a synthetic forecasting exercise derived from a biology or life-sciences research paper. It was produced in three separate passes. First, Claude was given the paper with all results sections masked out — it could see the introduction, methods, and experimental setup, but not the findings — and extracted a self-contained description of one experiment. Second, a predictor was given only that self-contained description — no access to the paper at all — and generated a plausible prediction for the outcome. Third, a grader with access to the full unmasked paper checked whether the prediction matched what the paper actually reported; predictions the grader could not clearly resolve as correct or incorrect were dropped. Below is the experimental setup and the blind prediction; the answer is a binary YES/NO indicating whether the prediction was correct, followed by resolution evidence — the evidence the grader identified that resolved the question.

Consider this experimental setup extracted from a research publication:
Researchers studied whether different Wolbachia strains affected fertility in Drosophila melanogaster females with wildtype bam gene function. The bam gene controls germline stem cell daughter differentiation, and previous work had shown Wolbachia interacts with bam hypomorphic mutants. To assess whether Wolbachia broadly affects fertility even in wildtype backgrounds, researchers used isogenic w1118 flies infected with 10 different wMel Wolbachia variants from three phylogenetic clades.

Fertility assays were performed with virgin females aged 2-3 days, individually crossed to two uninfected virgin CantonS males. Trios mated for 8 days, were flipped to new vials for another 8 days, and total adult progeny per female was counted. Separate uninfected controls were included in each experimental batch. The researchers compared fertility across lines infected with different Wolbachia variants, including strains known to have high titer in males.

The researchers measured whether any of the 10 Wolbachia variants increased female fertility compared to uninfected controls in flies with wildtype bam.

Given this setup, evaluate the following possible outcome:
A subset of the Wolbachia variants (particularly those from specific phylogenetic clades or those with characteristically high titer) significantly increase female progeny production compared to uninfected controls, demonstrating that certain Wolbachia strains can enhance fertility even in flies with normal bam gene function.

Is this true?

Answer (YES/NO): NO